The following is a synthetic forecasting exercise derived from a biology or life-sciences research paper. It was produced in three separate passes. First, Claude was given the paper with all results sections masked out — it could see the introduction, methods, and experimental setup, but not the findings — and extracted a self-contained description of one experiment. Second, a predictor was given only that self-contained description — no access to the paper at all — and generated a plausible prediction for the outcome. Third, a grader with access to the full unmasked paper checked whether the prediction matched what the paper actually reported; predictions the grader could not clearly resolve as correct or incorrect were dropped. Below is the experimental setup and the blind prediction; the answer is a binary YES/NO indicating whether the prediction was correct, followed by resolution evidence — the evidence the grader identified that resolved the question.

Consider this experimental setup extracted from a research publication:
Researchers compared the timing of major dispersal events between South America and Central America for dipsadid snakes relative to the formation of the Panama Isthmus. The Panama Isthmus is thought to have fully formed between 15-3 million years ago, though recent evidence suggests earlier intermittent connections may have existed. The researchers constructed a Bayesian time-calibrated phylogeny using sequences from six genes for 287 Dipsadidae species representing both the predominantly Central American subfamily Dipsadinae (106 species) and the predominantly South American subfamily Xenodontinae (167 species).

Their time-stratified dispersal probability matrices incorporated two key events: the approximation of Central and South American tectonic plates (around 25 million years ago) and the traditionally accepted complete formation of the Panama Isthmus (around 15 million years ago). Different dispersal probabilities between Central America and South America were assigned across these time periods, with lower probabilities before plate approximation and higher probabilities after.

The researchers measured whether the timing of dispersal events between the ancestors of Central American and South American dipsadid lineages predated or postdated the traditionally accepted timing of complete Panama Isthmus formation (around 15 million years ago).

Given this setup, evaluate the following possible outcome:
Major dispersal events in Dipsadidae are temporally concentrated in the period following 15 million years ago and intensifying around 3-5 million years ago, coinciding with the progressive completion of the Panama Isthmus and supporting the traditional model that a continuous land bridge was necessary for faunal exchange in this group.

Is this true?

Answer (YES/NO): NO